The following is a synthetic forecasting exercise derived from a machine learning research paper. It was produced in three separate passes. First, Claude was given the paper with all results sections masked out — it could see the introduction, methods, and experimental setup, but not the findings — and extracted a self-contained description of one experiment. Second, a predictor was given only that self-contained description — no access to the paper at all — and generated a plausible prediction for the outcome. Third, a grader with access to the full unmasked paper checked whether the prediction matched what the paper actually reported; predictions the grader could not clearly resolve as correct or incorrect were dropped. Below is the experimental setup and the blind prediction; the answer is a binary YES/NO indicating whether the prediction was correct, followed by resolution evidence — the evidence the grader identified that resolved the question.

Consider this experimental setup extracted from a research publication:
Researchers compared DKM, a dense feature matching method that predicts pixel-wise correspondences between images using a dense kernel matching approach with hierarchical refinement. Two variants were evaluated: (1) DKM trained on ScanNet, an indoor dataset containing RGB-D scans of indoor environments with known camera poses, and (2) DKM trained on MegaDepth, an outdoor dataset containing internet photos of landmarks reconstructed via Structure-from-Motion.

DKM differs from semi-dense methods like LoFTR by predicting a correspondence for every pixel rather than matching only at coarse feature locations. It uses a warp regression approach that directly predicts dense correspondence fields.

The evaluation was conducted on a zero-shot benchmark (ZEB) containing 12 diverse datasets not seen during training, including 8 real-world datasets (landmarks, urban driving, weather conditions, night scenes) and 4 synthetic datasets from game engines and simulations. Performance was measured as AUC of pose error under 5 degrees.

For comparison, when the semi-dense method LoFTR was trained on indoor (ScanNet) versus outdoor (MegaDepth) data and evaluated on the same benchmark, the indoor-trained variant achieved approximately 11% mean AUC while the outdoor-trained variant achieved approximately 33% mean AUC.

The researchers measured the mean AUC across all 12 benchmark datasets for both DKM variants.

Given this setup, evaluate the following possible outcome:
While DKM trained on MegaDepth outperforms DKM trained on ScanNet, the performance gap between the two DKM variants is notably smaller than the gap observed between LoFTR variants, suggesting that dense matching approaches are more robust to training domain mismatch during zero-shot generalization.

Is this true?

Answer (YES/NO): NO